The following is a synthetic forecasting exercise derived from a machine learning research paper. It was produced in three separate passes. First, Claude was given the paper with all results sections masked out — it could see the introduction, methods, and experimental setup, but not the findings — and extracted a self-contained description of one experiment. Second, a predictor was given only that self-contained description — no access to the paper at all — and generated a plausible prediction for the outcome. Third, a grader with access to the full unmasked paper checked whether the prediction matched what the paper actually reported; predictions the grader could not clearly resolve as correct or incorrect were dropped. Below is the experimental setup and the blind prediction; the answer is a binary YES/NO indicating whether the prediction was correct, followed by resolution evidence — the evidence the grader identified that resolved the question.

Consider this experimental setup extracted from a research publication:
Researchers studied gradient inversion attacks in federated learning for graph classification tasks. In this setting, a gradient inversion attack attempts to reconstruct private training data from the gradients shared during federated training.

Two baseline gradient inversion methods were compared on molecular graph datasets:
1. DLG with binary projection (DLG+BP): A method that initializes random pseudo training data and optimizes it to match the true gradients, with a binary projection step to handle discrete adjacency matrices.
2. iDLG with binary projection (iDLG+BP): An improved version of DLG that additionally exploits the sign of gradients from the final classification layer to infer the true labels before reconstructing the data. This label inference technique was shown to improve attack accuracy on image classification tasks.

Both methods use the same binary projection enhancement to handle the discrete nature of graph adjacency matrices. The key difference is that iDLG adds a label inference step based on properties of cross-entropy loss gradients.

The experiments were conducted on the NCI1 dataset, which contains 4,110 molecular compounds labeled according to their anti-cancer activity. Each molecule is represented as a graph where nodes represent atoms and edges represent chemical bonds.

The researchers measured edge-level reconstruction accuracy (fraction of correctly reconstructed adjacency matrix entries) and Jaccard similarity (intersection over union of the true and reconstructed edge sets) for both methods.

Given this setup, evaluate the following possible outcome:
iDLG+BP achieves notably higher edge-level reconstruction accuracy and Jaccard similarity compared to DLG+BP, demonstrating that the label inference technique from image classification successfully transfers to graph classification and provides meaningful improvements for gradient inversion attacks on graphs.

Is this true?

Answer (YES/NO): NO